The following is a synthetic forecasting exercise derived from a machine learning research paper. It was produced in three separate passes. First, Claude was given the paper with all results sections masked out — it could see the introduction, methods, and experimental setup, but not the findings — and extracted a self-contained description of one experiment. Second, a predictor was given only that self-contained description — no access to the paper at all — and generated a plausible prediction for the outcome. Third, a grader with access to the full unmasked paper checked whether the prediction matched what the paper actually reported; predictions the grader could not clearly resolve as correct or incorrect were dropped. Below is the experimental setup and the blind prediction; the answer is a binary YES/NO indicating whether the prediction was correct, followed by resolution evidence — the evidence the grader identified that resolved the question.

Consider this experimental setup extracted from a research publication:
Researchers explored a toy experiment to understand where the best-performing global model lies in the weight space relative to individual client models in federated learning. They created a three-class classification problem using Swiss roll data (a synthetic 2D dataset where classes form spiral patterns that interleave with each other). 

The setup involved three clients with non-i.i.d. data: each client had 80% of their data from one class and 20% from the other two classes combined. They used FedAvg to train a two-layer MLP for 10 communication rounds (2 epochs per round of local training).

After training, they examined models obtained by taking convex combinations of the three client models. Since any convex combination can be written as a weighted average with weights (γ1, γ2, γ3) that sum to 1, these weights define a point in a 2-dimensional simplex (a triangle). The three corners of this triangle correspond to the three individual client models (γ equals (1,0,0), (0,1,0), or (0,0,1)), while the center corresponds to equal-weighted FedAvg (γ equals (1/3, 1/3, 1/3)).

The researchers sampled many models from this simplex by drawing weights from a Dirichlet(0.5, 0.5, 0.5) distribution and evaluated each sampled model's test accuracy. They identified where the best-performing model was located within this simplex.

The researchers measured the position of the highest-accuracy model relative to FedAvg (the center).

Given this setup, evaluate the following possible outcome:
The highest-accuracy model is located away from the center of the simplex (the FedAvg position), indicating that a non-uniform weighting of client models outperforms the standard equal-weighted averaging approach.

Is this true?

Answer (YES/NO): YES